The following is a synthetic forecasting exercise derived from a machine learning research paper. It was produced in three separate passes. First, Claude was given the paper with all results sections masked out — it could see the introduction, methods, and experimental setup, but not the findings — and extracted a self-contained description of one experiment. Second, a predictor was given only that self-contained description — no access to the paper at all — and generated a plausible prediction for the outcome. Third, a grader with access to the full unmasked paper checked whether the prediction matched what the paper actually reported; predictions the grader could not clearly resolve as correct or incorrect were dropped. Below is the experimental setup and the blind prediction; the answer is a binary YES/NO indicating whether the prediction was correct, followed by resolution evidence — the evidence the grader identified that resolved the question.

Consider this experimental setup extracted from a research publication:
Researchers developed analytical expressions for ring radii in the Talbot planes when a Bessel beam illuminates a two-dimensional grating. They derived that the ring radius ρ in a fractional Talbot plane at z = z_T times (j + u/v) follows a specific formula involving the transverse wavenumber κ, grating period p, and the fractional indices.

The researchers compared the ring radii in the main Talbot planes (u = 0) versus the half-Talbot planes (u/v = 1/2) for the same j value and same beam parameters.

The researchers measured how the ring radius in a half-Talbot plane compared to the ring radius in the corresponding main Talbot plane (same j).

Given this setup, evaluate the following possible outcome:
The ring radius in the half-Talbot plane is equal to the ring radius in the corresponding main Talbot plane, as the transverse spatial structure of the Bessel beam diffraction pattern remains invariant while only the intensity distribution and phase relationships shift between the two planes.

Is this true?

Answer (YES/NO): NO